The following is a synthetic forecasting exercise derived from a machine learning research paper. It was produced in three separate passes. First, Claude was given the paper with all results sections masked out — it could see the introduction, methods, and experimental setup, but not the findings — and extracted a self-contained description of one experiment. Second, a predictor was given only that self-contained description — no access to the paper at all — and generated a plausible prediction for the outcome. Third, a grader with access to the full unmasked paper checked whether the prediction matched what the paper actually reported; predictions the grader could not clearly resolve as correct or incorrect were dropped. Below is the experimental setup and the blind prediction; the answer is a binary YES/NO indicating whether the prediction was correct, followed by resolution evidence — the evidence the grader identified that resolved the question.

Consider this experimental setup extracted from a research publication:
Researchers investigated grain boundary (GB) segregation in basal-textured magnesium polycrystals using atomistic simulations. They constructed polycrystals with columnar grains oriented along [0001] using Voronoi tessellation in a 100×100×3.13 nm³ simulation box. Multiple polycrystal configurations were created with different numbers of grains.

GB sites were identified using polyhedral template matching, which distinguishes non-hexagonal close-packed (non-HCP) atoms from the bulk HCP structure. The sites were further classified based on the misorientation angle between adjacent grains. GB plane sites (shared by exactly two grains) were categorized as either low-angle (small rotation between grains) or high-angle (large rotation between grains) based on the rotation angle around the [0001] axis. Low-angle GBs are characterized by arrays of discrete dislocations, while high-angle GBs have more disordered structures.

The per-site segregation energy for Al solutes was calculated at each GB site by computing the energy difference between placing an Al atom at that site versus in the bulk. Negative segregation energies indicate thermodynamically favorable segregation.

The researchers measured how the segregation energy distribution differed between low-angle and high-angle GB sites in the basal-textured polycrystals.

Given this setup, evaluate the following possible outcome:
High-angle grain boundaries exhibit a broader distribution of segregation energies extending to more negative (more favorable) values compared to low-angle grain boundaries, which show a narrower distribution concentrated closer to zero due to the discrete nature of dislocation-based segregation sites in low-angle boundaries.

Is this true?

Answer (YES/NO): NO